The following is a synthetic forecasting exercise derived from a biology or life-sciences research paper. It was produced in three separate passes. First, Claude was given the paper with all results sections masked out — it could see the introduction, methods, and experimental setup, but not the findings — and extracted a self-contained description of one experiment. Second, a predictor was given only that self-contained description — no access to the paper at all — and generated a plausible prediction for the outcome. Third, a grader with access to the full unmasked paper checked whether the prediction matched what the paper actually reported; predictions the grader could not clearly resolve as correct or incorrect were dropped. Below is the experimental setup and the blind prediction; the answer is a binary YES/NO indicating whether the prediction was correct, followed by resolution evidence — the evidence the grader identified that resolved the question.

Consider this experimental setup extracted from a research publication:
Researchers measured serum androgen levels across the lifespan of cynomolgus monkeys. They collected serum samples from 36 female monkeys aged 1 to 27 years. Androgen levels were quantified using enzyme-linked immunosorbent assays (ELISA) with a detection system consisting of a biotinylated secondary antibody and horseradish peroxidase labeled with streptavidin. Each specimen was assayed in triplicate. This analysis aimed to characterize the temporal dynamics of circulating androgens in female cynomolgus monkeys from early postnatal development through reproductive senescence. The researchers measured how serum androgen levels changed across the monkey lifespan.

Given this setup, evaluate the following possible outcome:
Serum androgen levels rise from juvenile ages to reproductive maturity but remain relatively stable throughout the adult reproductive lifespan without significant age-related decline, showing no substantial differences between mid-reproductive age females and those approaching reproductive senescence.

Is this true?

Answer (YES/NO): NO